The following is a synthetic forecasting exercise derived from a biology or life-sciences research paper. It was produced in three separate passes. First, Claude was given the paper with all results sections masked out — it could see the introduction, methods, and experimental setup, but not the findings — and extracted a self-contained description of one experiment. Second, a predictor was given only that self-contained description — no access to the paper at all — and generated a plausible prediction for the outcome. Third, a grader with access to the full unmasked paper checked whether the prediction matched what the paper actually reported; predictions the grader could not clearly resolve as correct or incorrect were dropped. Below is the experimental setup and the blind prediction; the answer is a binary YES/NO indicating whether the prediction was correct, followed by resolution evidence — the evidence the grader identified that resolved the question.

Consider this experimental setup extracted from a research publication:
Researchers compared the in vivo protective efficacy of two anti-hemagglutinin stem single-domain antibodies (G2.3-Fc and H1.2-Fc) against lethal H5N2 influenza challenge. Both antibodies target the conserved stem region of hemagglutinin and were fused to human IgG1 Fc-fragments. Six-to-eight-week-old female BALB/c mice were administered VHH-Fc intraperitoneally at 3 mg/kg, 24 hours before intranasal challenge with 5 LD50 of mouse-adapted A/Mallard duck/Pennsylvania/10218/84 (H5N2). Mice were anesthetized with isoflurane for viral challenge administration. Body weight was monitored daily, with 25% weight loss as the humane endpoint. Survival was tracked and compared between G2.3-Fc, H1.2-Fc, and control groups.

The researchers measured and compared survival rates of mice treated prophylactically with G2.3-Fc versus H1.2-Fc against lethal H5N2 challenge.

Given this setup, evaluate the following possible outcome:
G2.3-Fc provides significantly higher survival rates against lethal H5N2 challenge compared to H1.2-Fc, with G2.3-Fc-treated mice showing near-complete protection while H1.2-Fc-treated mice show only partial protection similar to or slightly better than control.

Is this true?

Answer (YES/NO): NO